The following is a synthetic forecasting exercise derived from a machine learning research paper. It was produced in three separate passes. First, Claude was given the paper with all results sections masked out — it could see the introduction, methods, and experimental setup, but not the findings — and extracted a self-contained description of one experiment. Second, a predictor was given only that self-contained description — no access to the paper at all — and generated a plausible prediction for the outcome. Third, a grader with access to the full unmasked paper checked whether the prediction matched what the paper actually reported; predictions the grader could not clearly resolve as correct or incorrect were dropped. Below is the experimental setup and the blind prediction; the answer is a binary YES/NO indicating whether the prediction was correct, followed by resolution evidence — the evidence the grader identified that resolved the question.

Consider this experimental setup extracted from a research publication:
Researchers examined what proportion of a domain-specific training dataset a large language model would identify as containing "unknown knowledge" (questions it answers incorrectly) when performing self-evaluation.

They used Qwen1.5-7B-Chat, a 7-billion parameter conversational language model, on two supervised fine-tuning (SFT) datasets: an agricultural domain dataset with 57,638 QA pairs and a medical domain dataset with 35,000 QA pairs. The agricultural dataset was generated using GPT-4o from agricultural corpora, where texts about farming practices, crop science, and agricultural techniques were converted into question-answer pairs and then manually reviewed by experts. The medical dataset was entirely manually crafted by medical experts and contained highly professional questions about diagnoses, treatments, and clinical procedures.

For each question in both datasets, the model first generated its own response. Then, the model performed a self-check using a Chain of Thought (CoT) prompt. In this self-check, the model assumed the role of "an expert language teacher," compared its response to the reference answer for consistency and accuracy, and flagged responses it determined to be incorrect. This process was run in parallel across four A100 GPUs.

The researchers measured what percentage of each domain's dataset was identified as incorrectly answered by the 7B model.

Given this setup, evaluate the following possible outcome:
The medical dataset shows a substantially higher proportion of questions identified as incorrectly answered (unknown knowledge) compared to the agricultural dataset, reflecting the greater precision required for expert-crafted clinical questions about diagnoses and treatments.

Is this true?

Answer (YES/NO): YES